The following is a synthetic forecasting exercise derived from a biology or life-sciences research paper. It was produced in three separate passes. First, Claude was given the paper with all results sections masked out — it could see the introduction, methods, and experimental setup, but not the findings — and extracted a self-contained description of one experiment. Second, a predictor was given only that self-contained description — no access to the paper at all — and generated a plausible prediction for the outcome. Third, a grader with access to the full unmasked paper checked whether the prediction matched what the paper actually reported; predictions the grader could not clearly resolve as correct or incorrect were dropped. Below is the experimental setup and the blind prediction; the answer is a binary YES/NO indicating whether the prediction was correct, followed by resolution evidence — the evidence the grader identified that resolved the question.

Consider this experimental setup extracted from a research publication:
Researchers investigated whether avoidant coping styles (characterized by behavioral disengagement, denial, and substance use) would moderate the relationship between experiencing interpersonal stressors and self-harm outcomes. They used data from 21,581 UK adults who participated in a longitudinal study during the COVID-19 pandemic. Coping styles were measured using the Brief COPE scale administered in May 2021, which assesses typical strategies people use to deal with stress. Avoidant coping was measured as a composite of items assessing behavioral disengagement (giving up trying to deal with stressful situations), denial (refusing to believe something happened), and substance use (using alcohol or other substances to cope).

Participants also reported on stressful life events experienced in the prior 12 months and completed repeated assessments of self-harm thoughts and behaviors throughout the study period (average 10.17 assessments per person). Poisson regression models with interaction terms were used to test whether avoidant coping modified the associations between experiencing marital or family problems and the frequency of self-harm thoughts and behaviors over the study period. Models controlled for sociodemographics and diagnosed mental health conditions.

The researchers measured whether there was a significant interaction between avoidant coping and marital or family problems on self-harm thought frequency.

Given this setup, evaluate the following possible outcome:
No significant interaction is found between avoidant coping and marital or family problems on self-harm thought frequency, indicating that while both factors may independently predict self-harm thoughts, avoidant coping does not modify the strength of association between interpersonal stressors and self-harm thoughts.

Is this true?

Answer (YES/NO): NO